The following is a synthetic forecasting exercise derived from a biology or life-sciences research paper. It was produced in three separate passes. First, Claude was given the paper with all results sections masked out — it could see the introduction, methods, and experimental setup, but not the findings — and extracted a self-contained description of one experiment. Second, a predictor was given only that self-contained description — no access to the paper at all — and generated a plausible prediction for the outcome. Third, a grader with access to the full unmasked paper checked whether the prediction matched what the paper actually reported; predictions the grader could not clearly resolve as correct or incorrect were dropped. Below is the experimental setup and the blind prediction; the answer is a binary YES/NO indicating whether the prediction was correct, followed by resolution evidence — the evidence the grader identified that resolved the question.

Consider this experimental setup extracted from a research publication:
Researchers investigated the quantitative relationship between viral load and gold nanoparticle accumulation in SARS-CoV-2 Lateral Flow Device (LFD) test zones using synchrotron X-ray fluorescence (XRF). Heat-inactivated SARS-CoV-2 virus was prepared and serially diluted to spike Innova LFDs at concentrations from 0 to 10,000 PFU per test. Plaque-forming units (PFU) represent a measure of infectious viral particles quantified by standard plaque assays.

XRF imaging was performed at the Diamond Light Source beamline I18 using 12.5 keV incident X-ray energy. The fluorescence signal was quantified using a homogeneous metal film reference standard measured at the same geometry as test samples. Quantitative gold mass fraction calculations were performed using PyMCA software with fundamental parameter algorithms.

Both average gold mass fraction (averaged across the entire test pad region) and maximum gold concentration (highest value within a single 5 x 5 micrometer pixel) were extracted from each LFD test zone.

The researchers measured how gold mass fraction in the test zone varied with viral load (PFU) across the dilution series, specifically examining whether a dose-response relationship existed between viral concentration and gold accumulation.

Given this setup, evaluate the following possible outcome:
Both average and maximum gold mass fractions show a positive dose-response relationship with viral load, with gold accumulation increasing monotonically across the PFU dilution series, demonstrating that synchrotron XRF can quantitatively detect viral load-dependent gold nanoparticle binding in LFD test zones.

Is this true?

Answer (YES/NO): NO